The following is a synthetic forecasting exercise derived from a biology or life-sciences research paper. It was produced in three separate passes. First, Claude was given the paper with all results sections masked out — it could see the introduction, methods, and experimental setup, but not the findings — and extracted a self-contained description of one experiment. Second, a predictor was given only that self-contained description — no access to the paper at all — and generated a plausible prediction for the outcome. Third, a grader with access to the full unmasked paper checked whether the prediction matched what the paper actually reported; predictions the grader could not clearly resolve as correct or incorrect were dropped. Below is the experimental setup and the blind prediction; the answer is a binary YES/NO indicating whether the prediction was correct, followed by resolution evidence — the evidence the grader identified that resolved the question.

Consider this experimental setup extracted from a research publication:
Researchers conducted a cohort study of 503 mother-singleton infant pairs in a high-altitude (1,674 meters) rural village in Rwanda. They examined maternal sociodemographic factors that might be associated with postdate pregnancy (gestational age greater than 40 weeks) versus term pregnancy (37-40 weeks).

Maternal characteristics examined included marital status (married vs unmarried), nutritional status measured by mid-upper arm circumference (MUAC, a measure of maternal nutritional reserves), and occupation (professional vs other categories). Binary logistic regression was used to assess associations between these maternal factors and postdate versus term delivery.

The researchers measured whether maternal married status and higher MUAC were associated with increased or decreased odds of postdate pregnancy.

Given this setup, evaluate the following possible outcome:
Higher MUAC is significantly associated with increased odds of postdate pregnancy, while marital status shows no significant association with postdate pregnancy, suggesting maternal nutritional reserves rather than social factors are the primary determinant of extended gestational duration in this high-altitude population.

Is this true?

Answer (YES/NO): NO